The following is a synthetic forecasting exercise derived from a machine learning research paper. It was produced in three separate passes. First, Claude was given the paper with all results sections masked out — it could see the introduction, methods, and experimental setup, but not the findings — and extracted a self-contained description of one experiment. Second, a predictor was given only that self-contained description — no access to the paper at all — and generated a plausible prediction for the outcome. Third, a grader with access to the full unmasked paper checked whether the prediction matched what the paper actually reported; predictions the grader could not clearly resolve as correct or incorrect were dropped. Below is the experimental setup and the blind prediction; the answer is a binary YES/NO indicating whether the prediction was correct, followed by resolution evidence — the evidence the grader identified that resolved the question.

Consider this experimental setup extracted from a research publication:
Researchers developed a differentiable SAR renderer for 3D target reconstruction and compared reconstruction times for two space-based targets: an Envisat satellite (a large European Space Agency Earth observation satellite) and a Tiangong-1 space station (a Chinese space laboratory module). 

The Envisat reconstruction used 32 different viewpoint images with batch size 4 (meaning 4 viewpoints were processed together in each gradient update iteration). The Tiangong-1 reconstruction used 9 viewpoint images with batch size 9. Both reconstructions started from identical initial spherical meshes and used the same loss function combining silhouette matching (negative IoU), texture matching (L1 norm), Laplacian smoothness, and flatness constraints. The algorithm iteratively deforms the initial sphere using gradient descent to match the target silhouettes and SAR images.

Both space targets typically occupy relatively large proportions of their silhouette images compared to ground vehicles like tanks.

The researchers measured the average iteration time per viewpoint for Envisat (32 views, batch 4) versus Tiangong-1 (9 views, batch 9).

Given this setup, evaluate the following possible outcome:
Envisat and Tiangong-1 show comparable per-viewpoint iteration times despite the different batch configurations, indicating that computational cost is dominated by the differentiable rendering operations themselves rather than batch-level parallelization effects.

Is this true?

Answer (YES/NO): NO